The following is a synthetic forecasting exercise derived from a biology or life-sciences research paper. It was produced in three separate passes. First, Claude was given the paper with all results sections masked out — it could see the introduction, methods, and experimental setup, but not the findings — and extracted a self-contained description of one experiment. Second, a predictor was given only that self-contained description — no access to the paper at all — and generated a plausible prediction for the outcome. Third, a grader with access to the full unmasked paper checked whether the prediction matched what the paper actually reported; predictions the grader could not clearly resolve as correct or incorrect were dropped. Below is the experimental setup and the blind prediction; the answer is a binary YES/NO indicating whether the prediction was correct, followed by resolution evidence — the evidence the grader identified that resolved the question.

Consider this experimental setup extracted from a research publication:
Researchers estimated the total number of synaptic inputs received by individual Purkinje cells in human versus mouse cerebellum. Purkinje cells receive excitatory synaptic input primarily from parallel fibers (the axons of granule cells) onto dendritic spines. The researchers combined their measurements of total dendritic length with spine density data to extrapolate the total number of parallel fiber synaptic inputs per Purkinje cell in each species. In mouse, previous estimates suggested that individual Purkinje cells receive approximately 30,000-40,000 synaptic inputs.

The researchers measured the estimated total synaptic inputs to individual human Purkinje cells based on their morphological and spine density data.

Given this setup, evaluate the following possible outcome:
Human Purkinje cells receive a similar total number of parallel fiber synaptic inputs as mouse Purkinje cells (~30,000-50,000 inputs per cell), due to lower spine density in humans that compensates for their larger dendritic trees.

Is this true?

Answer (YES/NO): NO